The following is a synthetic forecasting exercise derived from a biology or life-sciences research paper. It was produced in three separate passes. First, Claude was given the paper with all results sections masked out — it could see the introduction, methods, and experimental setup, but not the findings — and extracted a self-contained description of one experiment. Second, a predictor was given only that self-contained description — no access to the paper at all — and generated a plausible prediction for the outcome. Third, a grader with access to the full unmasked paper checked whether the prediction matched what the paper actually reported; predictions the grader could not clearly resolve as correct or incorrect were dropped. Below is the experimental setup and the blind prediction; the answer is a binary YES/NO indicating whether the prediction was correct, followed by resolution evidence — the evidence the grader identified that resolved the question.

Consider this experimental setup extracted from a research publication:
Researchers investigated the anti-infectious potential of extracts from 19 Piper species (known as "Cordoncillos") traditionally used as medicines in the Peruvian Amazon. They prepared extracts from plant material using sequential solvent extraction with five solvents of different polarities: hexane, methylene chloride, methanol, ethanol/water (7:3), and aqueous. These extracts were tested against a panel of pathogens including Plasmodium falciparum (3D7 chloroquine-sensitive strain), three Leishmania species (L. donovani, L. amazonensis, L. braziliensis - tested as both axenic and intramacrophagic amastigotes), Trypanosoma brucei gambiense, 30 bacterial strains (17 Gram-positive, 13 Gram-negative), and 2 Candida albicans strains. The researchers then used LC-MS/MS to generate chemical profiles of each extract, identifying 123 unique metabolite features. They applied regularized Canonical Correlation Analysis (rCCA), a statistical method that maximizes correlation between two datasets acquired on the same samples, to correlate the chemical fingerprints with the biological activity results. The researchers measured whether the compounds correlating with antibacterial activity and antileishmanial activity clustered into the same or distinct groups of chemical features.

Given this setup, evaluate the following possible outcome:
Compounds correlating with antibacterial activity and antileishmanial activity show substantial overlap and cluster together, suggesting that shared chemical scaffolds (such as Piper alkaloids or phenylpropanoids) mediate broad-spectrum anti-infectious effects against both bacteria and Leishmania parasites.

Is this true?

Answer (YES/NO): NO